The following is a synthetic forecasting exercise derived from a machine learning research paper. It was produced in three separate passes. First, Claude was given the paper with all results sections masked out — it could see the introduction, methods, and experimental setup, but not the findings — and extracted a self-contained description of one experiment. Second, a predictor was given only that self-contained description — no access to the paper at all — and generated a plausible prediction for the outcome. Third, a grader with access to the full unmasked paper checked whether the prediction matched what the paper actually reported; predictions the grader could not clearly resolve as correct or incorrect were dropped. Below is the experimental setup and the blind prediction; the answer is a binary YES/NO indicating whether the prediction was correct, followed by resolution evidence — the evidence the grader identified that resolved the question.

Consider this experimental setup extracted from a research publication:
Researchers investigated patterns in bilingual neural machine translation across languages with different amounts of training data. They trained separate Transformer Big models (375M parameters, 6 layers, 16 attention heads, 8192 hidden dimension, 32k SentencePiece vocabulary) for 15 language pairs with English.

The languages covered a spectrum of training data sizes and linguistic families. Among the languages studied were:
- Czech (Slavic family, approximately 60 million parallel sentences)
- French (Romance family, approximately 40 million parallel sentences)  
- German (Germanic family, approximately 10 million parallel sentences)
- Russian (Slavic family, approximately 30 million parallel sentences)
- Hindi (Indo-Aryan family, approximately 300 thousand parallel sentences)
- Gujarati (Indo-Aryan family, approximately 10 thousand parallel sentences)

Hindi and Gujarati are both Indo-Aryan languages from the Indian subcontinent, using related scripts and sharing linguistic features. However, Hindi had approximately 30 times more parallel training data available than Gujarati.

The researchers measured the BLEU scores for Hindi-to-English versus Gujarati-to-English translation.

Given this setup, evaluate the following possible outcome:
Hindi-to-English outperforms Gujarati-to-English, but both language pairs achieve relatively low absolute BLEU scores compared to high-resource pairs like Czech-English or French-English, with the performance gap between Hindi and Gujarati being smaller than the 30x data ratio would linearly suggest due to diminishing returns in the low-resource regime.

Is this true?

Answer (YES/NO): YES